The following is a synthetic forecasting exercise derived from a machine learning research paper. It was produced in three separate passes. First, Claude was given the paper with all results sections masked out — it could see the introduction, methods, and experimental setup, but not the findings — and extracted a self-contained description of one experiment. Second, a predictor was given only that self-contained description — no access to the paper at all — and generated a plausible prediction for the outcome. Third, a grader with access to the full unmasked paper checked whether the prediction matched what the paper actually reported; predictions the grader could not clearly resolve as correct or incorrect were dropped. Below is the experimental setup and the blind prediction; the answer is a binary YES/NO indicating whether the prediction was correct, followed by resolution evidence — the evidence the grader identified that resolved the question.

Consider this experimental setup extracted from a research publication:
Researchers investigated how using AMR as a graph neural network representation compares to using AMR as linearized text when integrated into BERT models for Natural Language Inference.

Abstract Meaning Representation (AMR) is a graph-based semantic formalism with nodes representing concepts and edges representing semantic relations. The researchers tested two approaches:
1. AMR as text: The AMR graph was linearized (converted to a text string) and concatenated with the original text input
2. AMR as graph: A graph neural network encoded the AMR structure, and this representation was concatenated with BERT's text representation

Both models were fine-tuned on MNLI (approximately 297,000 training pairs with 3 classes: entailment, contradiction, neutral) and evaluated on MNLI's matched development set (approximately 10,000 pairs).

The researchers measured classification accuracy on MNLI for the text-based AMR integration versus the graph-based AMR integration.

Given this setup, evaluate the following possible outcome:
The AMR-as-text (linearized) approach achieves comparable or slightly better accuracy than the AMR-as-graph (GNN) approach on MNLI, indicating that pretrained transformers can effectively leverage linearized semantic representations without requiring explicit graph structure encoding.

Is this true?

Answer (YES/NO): YES